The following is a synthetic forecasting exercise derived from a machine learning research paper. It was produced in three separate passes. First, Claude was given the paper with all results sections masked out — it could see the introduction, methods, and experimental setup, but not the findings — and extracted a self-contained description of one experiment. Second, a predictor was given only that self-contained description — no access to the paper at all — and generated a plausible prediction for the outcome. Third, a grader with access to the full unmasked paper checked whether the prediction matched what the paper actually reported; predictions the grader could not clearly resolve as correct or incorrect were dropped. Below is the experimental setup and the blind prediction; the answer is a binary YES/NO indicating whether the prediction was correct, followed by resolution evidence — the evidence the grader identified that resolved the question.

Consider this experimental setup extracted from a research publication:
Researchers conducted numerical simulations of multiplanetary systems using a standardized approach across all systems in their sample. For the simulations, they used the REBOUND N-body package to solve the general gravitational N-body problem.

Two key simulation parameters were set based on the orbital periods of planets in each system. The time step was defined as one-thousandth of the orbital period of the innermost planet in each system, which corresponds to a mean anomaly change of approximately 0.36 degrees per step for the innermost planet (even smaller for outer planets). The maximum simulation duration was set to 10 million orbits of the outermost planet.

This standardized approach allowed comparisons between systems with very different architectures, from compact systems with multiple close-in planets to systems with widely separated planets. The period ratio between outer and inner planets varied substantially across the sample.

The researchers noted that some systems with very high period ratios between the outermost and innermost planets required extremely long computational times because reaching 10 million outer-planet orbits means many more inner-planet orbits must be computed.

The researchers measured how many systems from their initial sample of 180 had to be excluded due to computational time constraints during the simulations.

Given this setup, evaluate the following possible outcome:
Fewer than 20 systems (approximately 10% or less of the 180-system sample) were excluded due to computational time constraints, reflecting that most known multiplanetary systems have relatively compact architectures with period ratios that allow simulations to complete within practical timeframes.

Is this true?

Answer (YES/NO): YES